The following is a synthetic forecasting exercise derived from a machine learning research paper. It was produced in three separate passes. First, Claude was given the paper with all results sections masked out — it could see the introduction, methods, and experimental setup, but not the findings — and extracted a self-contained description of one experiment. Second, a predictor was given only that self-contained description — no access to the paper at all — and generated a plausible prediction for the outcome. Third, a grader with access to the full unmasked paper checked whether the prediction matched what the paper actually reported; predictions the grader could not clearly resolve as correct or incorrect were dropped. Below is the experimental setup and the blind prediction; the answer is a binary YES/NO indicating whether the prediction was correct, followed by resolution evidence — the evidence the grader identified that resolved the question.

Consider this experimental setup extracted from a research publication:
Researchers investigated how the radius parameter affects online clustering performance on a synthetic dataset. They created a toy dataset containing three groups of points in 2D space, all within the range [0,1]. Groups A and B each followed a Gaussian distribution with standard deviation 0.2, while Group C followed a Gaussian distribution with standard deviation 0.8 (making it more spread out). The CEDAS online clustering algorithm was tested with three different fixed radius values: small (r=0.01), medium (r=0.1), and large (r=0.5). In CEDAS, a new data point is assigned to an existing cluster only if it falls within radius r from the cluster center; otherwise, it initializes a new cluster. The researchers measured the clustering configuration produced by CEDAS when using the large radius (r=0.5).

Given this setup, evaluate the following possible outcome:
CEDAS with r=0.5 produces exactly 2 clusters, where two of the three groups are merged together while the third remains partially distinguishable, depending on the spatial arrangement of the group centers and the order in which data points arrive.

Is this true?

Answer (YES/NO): NO